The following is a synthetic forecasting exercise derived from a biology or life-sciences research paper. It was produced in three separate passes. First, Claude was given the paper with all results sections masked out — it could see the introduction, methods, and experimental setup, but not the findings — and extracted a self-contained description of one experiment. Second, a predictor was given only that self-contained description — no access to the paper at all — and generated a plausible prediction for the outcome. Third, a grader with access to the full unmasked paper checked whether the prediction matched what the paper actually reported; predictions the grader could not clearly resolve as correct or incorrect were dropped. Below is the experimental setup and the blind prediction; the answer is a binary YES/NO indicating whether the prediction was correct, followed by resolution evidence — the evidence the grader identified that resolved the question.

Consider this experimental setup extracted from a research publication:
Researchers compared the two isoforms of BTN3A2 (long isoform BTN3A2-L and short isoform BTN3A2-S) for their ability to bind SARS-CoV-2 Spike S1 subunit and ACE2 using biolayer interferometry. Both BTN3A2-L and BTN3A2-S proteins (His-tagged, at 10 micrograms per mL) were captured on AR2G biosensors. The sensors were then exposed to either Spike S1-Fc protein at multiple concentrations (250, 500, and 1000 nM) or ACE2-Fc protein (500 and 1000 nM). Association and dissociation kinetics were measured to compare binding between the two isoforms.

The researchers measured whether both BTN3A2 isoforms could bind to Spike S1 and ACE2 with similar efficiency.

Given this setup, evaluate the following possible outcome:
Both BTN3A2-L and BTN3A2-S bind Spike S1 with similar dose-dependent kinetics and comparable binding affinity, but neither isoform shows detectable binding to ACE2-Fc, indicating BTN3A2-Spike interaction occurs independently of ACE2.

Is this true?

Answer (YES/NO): NO